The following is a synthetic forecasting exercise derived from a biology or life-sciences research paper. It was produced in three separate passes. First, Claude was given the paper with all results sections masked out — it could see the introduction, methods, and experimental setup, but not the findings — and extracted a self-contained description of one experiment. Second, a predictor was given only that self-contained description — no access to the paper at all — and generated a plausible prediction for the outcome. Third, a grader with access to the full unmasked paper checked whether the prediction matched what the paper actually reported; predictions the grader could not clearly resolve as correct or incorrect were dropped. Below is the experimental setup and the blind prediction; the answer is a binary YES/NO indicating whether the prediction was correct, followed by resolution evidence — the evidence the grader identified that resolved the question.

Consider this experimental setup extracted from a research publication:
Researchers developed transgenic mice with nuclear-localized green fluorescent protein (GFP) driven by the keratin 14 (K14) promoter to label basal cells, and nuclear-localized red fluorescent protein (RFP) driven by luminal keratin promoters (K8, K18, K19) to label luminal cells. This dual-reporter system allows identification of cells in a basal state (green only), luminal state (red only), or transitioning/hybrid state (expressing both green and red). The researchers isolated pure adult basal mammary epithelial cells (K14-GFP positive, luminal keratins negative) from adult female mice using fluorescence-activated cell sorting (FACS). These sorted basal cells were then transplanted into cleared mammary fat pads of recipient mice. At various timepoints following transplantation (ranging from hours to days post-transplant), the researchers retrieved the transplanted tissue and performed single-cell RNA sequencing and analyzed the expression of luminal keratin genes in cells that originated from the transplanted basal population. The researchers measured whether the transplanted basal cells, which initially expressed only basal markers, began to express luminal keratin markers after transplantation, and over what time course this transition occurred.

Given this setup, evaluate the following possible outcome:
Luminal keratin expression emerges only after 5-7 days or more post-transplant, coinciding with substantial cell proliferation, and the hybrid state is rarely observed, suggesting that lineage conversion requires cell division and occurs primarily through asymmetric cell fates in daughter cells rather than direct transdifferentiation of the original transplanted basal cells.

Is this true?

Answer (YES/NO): NO